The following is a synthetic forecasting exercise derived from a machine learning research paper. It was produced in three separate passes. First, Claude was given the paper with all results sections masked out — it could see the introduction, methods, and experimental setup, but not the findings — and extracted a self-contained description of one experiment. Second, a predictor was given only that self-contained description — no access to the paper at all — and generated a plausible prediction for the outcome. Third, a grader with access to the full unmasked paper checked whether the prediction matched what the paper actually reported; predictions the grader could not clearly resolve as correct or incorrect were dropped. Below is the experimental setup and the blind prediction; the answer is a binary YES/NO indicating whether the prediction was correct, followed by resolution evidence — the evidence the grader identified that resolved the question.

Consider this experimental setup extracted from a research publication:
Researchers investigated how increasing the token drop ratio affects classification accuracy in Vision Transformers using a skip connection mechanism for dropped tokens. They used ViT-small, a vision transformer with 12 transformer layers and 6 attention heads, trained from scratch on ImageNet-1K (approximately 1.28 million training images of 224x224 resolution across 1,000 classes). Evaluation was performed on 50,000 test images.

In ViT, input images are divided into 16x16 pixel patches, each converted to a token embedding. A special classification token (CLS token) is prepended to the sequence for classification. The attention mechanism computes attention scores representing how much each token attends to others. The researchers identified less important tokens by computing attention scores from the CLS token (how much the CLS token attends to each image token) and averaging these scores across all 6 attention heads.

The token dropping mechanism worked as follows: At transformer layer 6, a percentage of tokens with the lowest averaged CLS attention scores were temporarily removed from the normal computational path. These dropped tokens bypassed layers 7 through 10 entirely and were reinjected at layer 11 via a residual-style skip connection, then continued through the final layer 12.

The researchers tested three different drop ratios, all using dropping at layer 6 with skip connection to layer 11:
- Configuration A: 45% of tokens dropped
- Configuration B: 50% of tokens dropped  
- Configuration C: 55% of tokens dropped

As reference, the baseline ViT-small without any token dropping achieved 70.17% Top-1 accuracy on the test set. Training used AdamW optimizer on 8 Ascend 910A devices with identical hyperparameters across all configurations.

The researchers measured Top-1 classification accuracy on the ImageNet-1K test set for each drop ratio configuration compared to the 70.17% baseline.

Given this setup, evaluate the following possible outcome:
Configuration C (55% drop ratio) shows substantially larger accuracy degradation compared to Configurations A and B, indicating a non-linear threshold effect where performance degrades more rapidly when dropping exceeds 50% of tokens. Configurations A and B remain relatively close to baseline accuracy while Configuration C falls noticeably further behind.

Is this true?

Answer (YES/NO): NO